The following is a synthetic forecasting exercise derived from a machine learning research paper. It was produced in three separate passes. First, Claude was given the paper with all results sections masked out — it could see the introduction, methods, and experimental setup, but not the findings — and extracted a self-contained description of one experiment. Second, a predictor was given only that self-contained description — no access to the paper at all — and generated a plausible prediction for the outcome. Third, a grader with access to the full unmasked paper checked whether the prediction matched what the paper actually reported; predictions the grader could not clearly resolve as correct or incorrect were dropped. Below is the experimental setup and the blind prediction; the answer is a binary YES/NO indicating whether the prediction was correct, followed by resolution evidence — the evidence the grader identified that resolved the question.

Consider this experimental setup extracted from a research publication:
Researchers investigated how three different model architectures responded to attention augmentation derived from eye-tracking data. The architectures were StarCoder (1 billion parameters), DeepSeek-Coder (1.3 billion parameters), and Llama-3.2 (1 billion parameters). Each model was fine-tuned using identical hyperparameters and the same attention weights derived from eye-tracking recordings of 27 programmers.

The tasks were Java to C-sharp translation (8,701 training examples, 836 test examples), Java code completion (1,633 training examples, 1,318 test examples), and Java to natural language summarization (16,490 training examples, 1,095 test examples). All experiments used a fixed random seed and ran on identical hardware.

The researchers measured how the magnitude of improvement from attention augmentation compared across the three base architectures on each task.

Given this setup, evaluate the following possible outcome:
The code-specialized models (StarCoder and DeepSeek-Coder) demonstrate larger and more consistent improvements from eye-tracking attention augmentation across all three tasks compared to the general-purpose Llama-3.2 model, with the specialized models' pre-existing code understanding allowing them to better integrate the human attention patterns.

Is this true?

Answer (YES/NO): NO